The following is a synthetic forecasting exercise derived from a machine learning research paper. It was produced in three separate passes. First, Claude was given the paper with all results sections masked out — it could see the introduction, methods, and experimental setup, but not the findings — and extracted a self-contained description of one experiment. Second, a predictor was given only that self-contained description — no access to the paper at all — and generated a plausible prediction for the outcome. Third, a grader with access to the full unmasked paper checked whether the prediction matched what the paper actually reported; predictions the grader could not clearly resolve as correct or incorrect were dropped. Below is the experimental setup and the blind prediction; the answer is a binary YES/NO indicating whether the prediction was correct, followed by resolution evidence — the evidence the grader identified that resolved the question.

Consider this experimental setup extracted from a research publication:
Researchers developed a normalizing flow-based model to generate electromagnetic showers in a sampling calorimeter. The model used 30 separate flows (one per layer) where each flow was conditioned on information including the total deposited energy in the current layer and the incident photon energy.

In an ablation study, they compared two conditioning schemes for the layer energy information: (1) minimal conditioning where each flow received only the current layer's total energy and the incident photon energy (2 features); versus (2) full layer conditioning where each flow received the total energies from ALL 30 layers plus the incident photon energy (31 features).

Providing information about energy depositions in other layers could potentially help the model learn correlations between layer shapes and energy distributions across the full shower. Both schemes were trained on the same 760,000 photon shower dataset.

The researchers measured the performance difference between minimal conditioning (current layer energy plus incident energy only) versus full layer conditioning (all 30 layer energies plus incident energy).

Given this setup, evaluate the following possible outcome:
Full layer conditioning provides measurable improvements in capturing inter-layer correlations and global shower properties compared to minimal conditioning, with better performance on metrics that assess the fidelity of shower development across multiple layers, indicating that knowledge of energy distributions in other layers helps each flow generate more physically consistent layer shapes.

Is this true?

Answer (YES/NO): NO